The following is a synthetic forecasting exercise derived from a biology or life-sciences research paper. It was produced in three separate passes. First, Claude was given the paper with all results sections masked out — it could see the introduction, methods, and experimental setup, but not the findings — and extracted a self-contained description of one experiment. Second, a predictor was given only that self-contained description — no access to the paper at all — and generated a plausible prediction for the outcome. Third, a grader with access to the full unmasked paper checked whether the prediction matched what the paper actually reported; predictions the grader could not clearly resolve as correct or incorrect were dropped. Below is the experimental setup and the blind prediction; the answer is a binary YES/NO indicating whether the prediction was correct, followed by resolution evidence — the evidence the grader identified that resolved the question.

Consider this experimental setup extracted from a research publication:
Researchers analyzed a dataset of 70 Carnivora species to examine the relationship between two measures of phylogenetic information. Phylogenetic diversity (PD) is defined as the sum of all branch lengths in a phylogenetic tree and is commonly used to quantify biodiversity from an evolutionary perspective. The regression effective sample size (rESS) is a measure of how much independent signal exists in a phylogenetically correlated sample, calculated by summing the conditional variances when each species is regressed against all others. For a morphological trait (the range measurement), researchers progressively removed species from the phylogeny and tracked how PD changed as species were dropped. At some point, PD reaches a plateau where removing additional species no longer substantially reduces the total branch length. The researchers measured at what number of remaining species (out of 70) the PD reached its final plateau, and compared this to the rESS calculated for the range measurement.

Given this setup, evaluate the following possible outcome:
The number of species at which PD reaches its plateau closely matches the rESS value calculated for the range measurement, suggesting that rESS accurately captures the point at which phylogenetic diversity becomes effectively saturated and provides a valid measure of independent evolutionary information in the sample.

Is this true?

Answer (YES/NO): YES